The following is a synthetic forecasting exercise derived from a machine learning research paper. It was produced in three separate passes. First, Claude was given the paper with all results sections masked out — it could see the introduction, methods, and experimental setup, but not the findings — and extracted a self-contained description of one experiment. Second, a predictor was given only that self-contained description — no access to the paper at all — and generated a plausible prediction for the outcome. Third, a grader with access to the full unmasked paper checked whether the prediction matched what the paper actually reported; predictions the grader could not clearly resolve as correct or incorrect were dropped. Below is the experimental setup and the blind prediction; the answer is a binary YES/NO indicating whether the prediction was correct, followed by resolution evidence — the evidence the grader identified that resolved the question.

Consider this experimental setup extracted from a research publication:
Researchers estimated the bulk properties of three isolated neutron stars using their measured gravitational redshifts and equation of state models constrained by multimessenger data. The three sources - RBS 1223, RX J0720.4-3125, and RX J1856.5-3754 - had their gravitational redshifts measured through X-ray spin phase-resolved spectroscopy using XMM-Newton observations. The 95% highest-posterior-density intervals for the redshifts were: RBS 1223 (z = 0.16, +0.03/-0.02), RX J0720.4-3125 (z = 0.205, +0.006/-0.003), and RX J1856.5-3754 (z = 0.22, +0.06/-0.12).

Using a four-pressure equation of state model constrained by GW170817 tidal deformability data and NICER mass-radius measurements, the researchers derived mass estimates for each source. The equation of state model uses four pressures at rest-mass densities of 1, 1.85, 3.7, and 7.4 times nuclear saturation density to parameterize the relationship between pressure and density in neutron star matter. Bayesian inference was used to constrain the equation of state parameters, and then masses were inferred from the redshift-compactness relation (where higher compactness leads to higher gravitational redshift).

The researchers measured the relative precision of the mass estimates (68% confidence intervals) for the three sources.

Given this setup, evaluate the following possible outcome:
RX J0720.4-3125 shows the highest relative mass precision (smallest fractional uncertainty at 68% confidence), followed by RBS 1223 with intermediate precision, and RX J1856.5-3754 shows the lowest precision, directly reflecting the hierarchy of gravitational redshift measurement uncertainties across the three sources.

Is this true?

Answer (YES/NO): YES